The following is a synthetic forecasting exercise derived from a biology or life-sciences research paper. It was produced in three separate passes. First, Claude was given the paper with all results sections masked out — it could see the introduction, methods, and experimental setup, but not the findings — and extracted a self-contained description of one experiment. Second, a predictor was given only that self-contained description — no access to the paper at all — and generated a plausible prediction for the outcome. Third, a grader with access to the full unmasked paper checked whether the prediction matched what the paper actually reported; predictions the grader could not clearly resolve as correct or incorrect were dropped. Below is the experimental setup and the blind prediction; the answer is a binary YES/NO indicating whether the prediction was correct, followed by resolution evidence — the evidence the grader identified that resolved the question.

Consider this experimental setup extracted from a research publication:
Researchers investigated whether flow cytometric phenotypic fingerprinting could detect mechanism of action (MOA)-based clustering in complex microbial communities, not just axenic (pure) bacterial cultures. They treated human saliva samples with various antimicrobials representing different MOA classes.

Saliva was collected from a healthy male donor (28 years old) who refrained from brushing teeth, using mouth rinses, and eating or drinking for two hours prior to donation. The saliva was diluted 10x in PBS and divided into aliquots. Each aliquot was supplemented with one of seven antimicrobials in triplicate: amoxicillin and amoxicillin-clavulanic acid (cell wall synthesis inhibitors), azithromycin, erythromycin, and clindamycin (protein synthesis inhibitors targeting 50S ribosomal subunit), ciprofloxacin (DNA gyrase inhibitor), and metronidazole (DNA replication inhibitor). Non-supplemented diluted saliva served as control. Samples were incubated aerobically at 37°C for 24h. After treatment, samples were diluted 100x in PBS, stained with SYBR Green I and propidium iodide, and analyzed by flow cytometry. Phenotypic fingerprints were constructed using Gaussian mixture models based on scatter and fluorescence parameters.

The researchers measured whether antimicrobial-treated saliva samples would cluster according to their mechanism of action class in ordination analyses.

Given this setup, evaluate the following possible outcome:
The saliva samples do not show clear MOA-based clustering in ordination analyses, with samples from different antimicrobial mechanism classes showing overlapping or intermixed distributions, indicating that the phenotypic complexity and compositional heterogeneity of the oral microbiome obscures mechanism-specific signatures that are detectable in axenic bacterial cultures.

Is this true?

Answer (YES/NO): NO